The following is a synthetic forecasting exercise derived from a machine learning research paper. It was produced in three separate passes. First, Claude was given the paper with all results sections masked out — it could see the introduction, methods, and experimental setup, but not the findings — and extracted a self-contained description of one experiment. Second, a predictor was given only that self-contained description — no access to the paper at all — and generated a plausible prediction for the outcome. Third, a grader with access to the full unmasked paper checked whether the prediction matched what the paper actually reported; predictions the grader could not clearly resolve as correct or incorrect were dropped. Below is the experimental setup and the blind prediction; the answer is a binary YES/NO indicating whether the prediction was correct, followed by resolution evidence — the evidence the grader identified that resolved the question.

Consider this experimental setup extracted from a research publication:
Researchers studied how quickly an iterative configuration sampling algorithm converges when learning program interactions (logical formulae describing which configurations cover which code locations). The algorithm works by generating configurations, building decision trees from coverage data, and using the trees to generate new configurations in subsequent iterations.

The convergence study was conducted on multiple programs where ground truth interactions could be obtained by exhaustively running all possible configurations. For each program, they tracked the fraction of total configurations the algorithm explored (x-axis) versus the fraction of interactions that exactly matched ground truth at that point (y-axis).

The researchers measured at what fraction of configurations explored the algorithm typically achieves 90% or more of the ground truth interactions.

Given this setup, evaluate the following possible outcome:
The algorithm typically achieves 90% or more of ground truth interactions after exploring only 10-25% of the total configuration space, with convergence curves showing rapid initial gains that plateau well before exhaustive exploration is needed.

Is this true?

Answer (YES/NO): NO